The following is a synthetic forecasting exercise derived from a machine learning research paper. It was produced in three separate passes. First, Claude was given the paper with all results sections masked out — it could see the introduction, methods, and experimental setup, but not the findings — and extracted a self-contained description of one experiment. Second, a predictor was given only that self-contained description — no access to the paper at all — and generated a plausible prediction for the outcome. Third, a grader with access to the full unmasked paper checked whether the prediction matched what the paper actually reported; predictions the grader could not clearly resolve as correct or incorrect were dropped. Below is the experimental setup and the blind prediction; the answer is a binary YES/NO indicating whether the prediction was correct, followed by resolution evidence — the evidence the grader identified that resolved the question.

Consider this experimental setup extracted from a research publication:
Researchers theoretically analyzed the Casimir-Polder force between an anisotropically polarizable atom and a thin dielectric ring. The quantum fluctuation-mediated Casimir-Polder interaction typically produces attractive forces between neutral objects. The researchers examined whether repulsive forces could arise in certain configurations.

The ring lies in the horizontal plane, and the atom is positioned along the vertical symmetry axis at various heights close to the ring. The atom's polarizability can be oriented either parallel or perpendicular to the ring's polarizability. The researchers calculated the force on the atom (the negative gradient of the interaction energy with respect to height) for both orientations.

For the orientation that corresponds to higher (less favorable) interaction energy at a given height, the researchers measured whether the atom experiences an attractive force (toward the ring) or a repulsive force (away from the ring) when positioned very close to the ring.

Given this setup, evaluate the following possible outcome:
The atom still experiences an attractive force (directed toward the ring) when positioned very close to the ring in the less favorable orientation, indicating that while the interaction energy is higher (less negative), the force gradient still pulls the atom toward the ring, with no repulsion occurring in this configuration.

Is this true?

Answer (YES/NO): NO